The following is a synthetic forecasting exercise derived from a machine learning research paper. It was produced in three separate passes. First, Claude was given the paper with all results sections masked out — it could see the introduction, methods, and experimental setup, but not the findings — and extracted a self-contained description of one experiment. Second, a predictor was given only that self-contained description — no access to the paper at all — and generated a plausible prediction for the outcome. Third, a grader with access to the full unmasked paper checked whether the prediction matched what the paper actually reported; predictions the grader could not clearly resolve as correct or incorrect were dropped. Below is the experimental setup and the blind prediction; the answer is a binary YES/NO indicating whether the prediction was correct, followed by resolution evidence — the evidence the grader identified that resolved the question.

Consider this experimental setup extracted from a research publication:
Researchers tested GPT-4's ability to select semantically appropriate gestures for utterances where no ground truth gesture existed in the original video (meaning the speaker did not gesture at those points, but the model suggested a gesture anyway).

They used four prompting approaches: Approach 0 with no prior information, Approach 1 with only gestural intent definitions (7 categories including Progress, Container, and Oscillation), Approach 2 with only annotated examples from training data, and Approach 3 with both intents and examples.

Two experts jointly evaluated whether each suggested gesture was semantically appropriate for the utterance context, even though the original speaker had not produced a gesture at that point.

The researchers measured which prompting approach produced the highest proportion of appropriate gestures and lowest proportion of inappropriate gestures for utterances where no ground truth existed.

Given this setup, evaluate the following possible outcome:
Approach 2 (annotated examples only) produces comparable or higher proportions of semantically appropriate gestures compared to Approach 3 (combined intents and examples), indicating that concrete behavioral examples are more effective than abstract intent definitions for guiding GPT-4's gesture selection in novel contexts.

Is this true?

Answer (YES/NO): NO